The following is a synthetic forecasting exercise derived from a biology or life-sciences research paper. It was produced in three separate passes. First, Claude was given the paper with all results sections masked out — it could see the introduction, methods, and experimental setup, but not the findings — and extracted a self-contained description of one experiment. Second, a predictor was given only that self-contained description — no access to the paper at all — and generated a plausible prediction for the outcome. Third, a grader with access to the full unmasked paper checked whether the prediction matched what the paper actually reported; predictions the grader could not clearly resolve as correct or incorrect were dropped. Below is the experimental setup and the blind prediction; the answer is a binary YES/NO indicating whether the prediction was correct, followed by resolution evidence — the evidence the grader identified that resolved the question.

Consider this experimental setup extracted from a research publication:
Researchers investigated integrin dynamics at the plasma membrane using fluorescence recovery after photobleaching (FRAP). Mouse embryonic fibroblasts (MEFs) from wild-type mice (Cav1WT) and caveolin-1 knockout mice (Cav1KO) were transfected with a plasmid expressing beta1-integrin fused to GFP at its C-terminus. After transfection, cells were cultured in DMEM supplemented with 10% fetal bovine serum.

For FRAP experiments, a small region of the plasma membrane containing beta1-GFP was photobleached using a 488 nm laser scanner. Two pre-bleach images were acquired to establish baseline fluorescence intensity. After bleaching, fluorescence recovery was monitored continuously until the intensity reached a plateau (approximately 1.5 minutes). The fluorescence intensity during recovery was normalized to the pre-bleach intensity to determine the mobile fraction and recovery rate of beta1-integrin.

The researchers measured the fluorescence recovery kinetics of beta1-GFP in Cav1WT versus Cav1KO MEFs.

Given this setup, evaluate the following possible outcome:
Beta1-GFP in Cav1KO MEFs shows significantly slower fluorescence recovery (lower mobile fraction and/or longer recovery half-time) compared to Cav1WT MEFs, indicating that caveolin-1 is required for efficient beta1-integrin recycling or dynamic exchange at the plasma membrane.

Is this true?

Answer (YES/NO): NO